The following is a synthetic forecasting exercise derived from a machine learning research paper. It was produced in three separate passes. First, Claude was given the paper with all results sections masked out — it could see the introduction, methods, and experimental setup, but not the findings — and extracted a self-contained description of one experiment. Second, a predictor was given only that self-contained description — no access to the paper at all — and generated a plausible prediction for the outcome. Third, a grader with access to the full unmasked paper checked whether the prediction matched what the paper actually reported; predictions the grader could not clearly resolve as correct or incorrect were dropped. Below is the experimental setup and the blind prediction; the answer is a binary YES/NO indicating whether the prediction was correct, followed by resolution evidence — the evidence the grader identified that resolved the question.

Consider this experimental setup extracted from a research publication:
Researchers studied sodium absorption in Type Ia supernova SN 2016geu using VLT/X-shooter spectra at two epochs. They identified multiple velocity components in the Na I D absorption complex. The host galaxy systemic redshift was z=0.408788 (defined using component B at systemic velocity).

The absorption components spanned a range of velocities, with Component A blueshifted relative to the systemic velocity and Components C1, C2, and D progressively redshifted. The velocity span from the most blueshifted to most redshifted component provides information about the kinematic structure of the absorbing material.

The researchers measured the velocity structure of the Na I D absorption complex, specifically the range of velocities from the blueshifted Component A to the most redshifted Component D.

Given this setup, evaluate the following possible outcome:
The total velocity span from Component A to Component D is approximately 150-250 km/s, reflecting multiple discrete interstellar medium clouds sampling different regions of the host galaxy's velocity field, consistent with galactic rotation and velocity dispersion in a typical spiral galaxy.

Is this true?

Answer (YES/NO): YES